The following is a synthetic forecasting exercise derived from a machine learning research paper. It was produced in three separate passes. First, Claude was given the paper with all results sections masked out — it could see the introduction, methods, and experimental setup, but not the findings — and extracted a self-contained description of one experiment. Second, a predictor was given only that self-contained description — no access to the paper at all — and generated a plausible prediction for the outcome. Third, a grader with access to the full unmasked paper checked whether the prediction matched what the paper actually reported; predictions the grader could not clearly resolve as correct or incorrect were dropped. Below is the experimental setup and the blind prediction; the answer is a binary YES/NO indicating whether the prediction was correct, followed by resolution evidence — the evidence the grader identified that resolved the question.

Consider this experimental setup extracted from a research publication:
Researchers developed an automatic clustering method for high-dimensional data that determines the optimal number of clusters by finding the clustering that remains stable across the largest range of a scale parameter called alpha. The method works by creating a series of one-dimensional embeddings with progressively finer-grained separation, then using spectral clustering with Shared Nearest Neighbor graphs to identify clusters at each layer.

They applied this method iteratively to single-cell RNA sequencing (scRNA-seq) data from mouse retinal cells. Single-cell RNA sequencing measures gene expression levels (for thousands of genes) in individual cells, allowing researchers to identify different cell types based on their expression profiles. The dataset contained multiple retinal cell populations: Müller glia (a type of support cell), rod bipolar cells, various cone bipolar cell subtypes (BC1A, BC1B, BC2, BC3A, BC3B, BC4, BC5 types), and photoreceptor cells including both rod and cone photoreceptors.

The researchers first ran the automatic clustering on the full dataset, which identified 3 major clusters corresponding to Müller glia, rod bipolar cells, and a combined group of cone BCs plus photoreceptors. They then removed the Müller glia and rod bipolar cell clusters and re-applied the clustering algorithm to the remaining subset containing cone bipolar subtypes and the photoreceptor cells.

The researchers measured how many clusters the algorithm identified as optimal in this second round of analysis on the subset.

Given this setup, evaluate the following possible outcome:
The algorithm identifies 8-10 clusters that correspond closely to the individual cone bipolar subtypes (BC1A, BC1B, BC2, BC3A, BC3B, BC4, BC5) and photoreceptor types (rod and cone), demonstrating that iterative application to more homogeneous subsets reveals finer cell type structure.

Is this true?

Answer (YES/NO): NO